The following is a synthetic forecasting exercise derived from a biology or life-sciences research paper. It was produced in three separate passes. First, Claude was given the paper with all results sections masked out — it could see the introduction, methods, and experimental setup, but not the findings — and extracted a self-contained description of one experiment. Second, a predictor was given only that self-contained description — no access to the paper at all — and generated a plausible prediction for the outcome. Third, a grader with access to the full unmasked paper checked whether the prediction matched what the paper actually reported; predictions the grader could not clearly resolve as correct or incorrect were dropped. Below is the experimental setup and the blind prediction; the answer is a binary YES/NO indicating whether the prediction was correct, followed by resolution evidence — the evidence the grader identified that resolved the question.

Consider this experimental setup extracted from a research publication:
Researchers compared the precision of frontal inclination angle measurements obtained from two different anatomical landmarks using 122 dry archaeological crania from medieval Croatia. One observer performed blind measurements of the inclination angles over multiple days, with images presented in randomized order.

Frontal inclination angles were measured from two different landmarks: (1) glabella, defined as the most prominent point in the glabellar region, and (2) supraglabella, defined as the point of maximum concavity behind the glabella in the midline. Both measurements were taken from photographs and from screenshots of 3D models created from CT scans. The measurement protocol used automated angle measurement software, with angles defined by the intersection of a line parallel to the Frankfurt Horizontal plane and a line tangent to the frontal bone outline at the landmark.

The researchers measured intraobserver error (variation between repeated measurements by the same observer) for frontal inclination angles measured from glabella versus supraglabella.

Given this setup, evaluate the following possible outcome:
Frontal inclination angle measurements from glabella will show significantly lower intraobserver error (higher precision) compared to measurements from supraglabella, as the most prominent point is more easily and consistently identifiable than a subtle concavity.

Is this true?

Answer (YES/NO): NO